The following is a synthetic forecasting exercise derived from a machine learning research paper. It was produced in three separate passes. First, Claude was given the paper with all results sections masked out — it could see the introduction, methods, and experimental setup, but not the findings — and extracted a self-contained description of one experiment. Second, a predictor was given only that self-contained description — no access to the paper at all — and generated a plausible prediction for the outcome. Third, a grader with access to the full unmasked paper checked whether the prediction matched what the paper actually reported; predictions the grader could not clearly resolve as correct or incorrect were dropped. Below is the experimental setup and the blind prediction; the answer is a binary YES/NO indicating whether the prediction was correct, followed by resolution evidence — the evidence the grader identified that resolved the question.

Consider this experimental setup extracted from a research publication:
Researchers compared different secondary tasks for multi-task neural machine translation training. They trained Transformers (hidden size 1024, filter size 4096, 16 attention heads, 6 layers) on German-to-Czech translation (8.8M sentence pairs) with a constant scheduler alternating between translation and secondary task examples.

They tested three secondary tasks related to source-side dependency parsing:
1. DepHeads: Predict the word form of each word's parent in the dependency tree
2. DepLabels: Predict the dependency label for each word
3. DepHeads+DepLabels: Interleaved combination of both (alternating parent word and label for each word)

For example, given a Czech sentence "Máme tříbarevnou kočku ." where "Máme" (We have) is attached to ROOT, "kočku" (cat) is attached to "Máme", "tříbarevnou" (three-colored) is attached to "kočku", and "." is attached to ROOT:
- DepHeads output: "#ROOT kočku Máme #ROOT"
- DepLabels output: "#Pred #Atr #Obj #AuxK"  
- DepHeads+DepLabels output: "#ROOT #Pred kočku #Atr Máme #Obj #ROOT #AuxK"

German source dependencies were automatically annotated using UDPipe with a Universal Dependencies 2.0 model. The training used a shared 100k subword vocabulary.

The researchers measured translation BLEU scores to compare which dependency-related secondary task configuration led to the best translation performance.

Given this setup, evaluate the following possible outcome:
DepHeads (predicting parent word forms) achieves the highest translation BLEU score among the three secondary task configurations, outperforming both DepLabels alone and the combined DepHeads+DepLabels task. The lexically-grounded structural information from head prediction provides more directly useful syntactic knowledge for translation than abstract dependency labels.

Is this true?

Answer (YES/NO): NO